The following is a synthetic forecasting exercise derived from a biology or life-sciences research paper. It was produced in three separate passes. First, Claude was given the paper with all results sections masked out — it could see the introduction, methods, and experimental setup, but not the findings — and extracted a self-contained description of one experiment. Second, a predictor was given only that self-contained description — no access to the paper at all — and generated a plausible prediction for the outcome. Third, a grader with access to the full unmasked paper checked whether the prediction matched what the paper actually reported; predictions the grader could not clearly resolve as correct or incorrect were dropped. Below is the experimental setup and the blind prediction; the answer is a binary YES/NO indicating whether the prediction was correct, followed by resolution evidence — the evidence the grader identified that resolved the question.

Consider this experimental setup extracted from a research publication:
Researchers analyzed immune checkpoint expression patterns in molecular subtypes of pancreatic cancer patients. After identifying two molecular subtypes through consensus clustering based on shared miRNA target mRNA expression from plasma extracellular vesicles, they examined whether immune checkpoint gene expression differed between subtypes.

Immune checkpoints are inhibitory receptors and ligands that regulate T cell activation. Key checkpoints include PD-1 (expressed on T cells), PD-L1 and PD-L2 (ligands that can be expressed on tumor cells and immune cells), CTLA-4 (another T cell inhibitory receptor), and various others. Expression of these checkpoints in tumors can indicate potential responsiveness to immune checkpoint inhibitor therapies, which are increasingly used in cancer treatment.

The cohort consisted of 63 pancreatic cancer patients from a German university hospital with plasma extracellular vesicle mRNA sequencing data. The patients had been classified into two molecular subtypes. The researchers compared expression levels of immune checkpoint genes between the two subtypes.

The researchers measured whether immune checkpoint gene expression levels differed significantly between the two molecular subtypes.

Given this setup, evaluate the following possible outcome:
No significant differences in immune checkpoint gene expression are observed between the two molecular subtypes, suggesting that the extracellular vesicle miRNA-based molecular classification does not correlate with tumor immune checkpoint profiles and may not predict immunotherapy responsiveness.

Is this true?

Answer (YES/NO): NO